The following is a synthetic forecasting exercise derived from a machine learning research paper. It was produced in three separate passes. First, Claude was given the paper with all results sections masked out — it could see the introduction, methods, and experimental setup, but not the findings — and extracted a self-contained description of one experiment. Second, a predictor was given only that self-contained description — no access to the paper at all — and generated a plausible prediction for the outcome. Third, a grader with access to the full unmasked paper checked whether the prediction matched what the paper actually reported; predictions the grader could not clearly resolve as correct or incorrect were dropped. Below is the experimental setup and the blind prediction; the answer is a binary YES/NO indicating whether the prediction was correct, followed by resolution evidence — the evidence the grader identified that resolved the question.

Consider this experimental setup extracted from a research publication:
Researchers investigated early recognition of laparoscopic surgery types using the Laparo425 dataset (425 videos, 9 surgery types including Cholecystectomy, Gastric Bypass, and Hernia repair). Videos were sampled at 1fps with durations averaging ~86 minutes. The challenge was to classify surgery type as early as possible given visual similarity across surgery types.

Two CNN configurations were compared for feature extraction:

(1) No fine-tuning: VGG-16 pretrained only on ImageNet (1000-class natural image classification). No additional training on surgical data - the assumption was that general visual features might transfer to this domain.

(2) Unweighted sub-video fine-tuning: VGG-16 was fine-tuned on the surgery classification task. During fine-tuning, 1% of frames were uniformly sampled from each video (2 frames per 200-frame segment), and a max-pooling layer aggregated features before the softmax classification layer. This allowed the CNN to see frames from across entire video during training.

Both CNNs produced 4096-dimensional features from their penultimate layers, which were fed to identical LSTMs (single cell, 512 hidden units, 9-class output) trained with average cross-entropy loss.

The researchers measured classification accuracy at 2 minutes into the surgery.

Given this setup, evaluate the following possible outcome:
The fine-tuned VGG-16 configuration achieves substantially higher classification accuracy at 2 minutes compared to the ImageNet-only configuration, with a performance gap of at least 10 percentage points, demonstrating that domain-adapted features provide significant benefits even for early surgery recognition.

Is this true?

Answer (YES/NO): NO